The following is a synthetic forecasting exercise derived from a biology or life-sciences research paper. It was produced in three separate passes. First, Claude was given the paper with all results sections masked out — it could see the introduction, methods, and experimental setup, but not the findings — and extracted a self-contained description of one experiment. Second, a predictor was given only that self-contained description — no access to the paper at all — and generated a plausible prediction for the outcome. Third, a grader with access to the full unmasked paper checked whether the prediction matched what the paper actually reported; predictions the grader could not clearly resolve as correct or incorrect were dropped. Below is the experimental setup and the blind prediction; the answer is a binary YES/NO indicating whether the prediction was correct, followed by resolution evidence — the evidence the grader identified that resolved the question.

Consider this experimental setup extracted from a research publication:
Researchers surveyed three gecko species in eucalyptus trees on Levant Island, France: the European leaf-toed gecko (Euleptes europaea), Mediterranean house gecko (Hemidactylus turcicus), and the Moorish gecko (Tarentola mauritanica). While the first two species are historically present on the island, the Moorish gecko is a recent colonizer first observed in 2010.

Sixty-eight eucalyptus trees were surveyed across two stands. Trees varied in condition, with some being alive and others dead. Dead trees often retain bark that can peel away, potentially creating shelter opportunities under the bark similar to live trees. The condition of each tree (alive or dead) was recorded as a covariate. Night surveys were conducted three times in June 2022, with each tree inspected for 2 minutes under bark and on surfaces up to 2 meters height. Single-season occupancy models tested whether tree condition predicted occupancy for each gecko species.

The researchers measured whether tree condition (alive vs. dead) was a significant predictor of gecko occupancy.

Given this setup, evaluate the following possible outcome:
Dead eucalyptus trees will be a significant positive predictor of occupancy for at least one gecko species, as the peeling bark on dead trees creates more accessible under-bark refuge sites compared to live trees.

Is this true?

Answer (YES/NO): NO